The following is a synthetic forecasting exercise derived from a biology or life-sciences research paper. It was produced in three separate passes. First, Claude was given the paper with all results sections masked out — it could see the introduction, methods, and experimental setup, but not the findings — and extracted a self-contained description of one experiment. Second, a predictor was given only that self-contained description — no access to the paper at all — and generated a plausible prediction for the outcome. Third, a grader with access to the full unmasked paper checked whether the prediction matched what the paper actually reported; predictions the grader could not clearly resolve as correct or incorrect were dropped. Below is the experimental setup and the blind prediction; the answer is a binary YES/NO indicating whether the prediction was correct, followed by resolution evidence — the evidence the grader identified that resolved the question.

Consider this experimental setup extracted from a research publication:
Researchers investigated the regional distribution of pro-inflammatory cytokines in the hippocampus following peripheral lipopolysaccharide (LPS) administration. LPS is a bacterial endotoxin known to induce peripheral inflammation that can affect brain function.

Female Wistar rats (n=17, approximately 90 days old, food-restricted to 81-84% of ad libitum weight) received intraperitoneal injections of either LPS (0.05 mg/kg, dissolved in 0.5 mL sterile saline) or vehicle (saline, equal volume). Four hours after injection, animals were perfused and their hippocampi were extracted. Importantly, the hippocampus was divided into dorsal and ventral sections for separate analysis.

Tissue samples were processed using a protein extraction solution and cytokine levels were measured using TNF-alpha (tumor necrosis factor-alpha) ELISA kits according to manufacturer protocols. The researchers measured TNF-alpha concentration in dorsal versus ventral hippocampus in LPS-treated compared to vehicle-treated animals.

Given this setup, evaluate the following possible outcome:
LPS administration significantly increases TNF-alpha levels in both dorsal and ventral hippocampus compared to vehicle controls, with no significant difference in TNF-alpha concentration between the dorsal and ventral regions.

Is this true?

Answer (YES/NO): NO